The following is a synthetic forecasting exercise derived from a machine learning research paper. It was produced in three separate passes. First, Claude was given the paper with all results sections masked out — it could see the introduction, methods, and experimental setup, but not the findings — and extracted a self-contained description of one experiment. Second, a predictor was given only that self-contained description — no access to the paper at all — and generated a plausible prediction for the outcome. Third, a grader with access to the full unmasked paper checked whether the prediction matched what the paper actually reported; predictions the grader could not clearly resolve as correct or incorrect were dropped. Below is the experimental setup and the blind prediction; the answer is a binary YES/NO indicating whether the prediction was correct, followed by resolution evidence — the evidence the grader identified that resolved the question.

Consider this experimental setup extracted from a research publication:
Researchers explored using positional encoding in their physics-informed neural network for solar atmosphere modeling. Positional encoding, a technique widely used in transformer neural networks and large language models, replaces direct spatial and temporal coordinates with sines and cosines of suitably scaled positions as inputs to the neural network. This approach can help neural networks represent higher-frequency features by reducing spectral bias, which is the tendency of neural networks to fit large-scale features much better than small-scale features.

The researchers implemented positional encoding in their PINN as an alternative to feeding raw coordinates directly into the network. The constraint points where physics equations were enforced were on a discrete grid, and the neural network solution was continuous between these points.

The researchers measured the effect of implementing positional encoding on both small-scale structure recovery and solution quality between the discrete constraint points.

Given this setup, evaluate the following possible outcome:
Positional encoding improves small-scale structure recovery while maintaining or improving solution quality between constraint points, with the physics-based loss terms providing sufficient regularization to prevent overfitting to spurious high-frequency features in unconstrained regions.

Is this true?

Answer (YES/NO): NO